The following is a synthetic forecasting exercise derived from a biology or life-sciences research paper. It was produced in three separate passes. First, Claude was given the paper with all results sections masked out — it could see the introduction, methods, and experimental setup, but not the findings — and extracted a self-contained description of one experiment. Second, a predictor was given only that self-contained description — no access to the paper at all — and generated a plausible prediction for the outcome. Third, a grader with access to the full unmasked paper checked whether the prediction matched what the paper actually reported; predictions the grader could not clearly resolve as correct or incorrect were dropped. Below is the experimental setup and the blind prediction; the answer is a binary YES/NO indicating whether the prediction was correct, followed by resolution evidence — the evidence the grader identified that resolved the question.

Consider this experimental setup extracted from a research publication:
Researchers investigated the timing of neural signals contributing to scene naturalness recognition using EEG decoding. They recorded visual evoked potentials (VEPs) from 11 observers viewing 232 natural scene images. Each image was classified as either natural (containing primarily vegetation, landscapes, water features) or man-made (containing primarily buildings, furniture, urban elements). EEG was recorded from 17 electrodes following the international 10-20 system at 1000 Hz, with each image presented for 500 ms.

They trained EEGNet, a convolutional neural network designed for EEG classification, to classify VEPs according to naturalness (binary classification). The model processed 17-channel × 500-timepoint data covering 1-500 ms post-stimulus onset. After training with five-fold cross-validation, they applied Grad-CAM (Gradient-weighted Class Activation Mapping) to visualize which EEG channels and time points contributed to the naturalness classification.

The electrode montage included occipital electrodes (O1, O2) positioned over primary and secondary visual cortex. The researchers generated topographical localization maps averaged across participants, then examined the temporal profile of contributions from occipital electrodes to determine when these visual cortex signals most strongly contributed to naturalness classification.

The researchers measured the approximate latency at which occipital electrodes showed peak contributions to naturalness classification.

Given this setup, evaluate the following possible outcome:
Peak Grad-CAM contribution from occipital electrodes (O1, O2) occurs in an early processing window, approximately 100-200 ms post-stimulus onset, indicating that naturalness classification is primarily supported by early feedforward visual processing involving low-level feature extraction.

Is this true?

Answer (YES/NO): NO